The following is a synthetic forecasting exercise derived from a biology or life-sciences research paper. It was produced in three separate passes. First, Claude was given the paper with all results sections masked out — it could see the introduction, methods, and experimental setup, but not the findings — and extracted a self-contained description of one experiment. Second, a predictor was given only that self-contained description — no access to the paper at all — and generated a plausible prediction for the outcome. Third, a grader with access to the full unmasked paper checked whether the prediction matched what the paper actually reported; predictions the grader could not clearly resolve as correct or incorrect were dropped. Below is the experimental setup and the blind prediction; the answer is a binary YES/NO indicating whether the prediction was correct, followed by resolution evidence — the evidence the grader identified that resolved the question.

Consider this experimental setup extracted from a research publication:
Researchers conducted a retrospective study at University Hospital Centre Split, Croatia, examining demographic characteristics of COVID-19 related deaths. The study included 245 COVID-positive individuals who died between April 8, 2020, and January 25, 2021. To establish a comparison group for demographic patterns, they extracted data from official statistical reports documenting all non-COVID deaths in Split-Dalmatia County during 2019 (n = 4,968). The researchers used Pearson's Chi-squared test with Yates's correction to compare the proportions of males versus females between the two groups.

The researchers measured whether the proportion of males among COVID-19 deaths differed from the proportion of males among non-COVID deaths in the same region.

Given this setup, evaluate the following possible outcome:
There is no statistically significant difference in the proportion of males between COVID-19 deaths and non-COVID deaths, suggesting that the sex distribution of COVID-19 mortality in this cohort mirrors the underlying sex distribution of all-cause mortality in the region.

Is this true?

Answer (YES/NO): NO